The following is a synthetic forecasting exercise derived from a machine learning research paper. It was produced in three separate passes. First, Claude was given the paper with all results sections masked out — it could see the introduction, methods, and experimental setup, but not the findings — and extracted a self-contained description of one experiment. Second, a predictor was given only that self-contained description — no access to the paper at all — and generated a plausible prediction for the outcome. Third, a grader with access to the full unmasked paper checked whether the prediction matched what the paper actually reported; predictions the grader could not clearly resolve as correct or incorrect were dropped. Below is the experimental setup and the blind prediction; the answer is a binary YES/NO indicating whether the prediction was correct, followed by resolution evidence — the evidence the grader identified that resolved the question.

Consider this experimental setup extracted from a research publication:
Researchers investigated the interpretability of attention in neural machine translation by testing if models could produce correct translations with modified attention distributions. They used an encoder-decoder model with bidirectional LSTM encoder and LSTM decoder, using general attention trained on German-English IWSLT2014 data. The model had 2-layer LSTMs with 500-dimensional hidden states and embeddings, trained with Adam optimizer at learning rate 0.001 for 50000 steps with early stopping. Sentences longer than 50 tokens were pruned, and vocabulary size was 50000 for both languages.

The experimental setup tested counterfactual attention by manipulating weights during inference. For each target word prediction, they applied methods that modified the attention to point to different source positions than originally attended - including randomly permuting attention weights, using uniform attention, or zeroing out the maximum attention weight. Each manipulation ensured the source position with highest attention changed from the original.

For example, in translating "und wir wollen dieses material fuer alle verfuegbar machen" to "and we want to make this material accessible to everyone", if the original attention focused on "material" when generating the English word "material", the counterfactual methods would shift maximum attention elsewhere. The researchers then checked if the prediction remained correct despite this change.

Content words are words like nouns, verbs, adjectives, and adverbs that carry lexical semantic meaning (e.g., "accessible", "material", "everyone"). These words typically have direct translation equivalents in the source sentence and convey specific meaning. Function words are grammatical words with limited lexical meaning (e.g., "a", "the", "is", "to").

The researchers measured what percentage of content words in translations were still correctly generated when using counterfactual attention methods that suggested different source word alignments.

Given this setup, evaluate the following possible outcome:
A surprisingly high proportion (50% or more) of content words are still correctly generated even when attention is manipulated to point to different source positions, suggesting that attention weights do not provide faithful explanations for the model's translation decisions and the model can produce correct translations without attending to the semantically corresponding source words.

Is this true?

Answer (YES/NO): NO